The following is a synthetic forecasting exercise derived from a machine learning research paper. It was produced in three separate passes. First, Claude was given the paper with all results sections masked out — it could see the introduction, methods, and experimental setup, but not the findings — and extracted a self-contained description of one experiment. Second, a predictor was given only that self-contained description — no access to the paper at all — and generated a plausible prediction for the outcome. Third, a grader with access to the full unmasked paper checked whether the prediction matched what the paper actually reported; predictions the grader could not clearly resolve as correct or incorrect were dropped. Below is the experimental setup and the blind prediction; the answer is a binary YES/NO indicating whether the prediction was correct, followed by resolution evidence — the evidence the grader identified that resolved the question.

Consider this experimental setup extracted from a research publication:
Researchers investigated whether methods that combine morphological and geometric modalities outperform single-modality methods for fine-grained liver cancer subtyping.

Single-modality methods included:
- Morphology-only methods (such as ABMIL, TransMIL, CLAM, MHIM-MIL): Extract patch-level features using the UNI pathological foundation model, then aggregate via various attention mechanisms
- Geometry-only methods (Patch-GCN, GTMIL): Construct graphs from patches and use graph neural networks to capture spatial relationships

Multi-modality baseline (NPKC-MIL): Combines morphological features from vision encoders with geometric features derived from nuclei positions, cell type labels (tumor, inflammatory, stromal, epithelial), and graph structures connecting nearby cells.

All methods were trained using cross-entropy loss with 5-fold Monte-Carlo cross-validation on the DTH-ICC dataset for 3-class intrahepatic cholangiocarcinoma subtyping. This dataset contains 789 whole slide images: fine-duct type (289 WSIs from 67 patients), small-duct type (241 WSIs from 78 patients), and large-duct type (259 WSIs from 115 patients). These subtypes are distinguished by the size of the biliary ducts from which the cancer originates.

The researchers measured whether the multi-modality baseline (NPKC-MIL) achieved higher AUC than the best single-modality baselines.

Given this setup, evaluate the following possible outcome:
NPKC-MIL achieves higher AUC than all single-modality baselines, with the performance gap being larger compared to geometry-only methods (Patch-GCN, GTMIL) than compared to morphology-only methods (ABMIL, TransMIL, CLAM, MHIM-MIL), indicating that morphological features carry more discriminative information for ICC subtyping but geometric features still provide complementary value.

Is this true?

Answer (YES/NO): YES